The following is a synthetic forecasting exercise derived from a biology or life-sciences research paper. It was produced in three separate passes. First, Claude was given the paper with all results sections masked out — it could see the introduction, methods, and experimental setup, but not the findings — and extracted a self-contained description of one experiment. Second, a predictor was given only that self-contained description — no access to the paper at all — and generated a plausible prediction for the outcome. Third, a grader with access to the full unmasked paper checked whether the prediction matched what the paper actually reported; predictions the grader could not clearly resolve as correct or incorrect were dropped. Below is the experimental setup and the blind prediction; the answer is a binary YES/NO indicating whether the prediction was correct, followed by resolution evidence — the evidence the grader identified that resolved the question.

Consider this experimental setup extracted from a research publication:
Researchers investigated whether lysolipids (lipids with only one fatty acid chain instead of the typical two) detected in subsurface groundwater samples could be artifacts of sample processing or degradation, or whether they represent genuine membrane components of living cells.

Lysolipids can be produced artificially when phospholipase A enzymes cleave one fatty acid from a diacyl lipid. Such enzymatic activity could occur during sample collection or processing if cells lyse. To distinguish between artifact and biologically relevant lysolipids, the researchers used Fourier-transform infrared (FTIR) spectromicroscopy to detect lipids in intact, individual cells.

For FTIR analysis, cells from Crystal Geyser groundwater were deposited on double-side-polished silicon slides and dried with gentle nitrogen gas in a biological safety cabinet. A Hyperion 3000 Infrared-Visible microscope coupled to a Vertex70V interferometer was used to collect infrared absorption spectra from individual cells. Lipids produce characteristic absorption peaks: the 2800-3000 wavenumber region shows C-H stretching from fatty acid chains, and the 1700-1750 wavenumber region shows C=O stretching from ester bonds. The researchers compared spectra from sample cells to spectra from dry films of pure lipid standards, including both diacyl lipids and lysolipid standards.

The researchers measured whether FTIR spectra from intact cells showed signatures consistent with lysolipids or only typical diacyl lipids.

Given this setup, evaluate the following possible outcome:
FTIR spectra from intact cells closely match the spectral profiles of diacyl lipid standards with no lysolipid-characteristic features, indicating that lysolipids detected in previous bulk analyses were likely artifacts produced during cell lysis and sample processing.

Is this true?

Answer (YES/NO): NO